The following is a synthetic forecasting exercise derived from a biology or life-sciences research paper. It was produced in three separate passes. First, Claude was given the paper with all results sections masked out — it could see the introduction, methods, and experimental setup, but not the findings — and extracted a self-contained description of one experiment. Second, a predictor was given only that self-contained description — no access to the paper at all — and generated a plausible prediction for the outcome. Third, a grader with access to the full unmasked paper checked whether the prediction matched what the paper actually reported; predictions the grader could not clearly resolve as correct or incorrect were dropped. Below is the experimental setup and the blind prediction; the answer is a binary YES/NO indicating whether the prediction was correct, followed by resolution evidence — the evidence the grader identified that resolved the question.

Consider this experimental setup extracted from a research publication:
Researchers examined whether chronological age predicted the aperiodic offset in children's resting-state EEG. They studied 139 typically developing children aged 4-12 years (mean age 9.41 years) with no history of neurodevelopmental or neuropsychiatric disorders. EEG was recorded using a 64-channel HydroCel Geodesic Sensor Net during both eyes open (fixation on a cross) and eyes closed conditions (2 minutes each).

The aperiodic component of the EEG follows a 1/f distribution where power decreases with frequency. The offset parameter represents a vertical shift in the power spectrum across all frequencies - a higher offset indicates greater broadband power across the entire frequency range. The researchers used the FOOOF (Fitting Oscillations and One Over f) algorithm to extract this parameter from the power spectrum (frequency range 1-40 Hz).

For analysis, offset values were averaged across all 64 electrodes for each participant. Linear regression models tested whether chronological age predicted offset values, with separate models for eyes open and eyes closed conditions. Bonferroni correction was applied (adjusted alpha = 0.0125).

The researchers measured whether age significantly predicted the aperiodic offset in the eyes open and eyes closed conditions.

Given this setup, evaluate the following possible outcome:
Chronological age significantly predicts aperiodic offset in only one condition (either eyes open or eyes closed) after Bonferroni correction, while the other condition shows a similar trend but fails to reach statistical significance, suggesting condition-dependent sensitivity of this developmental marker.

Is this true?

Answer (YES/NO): NO